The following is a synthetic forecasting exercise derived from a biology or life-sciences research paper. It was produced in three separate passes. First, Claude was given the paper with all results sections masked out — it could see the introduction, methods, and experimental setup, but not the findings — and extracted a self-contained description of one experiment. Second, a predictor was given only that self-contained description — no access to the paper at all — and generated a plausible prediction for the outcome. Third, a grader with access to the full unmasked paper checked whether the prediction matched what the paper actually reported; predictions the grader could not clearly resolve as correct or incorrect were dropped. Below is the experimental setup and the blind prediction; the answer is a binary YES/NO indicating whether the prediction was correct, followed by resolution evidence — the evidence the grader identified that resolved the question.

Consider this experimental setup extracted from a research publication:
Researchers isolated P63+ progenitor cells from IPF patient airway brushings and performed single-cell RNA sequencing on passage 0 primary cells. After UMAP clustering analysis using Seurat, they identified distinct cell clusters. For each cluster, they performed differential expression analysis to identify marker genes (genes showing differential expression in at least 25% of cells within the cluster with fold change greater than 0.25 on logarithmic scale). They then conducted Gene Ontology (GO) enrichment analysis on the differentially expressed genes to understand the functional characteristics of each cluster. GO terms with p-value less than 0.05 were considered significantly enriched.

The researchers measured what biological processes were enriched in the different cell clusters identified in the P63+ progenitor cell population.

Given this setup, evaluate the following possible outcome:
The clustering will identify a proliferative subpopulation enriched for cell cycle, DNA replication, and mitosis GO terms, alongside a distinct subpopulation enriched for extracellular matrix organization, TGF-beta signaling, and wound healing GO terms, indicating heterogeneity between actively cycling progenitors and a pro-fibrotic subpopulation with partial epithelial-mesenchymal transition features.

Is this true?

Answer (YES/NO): NO